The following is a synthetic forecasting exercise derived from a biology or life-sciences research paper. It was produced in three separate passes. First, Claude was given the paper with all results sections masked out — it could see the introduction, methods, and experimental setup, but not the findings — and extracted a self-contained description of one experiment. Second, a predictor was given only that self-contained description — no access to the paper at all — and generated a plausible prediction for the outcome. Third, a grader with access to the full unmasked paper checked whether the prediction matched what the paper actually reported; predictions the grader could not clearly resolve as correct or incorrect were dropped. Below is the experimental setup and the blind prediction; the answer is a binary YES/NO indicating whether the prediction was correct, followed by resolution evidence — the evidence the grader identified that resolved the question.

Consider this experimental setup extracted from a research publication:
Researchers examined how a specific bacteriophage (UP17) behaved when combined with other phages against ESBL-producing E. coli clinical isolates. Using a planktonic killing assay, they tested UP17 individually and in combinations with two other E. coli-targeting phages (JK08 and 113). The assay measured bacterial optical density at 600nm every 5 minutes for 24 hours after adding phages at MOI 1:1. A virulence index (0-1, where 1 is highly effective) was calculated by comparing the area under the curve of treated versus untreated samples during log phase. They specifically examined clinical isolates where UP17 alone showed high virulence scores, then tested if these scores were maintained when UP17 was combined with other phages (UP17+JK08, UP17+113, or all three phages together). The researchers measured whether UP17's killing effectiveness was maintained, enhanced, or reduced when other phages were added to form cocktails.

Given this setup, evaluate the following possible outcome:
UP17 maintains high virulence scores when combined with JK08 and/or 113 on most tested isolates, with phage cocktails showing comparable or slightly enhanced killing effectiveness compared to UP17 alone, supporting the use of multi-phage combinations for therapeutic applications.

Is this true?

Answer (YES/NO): YES